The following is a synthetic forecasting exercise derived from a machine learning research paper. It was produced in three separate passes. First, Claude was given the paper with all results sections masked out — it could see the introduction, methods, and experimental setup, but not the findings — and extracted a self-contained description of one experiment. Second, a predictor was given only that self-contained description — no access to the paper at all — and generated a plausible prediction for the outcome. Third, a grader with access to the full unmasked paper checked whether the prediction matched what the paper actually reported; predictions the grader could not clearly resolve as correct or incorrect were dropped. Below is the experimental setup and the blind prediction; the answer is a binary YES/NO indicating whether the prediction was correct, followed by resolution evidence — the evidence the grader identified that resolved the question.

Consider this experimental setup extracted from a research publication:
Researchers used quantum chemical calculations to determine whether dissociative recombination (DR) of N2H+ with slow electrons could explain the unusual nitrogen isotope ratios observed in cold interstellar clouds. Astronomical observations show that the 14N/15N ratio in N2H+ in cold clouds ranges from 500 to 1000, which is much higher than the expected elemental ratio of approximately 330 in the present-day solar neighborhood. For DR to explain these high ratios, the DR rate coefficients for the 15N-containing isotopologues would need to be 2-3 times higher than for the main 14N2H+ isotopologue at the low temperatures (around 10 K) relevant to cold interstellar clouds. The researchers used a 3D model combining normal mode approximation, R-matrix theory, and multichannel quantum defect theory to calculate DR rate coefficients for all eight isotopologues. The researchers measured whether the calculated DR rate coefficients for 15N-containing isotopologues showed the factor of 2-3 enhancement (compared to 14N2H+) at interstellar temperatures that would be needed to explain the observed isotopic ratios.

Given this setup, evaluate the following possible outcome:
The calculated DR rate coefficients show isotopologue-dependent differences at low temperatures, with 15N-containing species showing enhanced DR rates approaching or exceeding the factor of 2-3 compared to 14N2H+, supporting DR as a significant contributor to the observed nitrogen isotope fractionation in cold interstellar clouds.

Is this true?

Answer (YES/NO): NO